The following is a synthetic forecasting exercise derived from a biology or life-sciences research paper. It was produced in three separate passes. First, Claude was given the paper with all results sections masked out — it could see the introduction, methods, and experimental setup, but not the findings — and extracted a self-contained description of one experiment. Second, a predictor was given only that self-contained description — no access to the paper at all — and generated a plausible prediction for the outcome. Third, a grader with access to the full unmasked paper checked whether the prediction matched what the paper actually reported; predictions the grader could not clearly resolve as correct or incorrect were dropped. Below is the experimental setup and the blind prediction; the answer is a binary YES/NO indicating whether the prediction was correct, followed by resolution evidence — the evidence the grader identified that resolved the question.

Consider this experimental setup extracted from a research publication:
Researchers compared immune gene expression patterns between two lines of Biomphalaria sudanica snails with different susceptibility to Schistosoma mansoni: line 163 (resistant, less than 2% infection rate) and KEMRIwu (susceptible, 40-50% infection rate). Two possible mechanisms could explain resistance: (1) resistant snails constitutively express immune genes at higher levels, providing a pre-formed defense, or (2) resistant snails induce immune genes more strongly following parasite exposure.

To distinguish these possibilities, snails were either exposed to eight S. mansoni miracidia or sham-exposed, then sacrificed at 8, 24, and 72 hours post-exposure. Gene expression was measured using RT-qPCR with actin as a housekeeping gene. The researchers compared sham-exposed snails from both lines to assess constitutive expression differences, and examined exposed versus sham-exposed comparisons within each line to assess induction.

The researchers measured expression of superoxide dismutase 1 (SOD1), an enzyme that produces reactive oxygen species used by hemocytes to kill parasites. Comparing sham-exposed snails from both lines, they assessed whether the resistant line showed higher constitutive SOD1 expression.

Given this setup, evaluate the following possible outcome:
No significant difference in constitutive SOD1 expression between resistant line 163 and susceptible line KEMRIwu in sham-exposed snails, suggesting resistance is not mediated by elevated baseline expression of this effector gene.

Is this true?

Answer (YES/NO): NO